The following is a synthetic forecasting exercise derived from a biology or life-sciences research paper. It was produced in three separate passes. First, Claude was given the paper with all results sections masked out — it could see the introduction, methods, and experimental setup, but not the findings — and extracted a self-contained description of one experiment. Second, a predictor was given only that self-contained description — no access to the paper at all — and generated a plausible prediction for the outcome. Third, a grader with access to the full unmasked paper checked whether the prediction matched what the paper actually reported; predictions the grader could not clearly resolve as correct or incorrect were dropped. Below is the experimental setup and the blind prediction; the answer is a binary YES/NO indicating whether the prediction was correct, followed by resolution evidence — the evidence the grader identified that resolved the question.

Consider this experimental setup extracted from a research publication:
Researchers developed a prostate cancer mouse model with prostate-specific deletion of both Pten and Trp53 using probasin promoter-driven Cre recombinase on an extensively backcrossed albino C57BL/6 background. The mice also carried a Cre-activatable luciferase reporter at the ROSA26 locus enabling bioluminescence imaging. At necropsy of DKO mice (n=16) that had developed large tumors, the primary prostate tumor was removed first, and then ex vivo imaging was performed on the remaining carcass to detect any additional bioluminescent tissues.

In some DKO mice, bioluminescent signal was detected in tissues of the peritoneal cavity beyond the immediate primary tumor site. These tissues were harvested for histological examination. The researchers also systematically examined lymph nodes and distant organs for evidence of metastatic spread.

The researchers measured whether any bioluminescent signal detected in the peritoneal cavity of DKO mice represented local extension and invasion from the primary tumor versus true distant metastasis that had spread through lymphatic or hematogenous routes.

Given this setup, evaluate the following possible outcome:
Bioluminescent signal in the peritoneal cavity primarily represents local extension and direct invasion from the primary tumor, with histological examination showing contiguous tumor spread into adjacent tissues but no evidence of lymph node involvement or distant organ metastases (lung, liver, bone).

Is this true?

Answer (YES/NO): YES